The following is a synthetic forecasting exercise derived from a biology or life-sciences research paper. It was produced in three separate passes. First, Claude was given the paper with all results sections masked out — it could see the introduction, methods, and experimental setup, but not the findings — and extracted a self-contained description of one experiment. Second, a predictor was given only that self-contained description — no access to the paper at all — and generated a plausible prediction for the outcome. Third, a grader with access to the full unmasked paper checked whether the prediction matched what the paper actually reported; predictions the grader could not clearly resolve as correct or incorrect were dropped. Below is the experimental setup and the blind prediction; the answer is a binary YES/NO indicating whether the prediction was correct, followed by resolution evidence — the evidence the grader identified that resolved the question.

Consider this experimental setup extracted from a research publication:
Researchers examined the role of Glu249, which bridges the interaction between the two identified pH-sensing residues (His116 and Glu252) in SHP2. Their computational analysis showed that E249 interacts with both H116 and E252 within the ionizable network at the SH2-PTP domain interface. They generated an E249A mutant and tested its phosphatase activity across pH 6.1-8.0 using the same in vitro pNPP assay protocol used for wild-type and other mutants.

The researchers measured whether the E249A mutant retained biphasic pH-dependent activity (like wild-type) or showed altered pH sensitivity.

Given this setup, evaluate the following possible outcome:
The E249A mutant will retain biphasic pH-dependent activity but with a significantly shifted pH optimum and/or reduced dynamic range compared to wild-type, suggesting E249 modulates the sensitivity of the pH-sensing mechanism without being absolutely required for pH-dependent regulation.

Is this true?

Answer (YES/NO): YES